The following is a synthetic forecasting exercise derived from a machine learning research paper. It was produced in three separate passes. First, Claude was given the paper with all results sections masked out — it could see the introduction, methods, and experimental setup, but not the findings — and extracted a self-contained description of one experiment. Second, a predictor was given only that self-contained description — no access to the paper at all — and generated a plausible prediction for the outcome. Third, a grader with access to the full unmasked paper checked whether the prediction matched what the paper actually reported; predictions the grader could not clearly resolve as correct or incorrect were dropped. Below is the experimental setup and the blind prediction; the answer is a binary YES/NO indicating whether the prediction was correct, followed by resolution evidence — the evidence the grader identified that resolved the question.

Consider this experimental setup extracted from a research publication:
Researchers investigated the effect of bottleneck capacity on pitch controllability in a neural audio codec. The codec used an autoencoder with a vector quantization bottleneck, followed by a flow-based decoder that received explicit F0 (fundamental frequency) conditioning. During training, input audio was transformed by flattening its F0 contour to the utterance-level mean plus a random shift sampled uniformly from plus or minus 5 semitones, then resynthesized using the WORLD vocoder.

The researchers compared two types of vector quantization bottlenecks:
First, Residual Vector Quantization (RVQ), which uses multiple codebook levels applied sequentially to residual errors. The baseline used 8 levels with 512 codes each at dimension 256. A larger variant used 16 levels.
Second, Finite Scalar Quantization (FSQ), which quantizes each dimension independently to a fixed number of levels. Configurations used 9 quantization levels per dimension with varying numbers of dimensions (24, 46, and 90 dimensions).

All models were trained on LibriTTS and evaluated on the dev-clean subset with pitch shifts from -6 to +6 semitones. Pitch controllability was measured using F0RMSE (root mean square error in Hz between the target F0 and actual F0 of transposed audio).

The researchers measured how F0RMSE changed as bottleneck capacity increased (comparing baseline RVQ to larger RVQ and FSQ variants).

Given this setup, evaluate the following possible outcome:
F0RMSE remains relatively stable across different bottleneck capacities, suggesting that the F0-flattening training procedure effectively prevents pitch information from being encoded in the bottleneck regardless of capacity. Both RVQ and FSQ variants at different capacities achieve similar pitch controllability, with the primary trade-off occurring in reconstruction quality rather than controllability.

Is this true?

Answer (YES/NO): NO